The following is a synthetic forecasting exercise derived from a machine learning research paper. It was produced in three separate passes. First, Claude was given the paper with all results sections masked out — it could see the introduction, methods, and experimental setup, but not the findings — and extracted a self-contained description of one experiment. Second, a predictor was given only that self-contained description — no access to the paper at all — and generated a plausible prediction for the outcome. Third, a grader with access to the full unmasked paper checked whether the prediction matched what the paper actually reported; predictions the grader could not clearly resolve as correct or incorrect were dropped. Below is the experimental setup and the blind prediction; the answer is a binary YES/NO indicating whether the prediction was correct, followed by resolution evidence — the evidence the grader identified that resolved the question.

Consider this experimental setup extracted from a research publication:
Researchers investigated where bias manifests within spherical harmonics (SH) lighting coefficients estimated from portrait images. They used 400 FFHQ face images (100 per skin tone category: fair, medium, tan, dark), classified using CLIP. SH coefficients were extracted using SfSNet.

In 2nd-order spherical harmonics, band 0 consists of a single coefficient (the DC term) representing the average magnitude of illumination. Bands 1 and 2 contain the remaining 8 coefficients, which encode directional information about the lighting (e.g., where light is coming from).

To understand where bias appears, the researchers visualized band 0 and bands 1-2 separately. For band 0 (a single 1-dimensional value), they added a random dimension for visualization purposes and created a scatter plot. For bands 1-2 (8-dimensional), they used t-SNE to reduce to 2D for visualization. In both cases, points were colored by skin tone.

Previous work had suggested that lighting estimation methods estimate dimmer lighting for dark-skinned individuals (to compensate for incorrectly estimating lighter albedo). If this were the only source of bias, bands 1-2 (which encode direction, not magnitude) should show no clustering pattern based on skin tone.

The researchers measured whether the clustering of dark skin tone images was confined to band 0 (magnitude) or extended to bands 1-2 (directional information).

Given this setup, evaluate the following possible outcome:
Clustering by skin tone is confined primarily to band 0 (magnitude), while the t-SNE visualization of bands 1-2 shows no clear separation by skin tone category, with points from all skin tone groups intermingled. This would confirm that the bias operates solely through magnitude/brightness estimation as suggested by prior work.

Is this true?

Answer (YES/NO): NO